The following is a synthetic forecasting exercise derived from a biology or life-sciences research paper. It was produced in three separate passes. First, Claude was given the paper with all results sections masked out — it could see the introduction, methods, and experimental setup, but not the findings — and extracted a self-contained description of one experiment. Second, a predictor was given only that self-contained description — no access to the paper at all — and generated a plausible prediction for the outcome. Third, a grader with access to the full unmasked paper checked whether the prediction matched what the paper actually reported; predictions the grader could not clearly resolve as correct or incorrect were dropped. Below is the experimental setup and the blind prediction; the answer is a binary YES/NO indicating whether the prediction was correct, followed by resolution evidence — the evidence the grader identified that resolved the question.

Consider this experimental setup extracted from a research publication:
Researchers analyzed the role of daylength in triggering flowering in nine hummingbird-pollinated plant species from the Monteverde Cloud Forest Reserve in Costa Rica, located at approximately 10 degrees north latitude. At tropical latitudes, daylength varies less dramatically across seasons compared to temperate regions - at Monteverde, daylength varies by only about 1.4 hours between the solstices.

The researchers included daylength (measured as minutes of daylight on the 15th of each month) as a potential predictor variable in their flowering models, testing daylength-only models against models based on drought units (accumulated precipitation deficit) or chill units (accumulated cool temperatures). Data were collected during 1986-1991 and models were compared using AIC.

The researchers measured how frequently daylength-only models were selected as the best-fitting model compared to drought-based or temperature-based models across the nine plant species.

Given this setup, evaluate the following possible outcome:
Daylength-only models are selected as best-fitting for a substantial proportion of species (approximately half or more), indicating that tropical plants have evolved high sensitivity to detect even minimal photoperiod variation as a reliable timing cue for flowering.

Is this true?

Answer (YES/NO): NO